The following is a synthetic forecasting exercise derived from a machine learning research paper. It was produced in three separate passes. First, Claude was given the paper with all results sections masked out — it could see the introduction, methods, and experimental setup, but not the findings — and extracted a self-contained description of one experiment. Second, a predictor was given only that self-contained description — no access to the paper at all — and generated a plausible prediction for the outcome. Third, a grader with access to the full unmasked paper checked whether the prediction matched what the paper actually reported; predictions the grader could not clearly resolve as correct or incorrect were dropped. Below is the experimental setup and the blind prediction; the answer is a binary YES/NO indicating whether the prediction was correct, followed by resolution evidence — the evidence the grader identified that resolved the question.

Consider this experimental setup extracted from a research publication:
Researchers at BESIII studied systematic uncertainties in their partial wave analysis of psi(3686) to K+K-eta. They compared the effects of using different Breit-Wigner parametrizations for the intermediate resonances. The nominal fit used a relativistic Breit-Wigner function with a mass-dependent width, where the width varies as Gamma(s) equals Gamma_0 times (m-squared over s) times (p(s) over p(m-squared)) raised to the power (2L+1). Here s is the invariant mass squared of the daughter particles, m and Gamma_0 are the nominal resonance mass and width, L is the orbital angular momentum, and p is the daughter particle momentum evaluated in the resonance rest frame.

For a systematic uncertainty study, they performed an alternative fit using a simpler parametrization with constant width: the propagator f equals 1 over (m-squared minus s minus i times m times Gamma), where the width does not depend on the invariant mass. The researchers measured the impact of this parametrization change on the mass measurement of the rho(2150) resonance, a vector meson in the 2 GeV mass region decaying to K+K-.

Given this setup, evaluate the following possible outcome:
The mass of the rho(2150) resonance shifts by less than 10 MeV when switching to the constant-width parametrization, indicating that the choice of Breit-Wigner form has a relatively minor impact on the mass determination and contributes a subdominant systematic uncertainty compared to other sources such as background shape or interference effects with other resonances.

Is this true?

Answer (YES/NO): NO